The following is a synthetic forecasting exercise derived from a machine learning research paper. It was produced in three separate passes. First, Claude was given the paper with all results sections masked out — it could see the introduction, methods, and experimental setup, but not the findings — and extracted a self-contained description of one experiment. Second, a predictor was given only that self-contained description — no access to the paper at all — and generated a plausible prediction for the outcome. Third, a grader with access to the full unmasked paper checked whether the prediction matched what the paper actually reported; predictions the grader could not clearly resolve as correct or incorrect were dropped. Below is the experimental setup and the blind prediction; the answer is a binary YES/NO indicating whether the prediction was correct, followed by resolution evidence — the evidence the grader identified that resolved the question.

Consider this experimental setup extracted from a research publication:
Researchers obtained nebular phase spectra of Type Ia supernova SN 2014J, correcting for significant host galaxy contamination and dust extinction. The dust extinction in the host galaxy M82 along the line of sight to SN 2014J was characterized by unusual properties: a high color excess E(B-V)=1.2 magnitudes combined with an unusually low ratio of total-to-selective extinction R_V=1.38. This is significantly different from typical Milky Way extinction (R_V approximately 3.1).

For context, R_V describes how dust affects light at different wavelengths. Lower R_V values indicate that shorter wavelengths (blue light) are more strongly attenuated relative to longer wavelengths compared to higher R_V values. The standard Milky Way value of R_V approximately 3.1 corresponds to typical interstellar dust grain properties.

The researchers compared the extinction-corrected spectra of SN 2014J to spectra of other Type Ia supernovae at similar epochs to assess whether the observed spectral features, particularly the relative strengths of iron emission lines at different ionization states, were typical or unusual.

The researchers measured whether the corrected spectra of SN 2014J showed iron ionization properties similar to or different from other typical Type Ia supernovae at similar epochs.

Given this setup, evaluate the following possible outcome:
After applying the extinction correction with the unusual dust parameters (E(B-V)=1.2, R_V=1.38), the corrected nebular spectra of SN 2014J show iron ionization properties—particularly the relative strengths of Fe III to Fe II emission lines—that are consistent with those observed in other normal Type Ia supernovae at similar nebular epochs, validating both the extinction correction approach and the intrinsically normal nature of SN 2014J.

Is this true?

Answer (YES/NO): YES